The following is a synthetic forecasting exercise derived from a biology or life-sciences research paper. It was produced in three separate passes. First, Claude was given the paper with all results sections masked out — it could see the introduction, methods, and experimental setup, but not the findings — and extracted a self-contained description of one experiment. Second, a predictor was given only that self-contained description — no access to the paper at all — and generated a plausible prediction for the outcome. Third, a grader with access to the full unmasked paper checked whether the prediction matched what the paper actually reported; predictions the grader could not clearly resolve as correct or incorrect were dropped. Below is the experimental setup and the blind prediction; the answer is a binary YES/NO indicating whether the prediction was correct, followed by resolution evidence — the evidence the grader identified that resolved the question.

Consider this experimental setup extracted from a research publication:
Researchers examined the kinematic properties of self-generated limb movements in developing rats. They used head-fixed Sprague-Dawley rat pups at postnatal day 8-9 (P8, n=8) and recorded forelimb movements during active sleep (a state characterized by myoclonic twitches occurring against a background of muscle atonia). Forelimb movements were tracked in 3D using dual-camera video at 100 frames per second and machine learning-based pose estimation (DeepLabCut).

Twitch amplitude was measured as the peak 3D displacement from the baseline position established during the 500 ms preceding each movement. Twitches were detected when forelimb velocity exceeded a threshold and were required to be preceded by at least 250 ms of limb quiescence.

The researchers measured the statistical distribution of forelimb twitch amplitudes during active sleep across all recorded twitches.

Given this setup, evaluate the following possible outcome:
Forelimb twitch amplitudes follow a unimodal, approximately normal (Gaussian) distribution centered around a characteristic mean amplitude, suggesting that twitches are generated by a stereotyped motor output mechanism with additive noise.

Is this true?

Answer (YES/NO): NO